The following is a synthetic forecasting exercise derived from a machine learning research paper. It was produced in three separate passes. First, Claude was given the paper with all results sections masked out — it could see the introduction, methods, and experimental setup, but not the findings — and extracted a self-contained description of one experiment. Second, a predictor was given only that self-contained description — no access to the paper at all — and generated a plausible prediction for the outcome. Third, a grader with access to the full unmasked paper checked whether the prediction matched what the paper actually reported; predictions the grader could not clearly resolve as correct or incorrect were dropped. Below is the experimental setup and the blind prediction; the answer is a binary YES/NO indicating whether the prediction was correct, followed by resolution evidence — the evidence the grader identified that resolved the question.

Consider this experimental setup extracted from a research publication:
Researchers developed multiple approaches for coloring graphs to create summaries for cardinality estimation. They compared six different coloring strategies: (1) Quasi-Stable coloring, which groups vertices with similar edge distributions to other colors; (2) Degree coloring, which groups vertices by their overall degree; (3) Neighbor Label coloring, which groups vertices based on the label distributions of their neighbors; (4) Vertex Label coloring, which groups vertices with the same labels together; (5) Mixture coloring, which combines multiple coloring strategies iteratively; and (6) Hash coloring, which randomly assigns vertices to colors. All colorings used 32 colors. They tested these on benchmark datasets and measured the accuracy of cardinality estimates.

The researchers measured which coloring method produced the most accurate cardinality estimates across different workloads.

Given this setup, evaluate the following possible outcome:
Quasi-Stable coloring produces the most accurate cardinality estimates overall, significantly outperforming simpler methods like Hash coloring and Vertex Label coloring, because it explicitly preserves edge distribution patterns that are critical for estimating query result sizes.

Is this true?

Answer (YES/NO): NO